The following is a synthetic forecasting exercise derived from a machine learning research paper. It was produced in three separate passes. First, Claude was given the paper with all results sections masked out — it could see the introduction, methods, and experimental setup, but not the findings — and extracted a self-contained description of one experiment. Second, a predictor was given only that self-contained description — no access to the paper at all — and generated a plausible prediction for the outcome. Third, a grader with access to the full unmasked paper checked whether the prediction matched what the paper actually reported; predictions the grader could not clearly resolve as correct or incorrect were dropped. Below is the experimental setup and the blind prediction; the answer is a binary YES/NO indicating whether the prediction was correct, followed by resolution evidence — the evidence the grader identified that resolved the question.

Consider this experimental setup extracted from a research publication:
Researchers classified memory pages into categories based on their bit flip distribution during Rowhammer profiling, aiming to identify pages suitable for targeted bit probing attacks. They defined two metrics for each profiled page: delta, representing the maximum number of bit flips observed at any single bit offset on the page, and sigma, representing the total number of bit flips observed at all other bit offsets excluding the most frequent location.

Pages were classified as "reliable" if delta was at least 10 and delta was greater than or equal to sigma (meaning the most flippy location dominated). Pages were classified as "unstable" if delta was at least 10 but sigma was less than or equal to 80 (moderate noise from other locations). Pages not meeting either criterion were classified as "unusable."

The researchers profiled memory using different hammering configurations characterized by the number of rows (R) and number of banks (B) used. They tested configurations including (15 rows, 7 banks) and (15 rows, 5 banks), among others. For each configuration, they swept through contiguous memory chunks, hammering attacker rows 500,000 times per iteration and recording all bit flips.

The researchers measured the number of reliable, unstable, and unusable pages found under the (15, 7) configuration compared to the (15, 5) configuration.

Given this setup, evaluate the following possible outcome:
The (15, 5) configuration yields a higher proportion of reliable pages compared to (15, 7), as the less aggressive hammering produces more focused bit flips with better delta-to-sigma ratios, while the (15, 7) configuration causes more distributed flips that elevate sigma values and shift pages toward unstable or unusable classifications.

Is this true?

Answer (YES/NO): NO